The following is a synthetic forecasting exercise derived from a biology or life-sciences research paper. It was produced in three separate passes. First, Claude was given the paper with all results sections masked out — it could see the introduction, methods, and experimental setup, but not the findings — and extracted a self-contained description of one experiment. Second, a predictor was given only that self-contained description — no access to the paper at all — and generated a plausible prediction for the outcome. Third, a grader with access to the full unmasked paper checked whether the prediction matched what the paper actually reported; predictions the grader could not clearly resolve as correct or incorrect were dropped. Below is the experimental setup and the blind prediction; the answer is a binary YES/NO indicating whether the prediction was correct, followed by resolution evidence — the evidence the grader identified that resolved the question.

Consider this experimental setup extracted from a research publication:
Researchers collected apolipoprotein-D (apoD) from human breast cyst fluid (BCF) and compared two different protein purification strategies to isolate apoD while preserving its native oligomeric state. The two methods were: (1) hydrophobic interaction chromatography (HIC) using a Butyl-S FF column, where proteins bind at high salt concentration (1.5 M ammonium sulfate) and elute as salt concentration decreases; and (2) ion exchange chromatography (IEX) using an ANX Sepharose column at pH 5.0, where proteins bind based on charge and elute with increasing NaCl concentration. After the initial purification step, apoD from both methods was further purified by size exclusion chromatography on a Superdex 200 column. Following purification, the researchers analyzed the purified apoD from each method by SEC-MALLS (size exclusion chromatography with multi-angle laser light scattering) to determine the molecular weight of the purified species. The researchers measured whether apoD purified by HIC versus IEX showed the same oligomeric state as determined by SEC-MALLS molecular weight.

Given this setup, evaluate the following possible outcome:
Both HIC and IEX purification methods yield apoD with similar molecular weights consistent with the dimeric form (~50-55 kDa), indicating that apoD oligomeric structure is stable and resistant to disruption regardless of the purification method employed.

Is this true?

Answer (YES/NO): NO